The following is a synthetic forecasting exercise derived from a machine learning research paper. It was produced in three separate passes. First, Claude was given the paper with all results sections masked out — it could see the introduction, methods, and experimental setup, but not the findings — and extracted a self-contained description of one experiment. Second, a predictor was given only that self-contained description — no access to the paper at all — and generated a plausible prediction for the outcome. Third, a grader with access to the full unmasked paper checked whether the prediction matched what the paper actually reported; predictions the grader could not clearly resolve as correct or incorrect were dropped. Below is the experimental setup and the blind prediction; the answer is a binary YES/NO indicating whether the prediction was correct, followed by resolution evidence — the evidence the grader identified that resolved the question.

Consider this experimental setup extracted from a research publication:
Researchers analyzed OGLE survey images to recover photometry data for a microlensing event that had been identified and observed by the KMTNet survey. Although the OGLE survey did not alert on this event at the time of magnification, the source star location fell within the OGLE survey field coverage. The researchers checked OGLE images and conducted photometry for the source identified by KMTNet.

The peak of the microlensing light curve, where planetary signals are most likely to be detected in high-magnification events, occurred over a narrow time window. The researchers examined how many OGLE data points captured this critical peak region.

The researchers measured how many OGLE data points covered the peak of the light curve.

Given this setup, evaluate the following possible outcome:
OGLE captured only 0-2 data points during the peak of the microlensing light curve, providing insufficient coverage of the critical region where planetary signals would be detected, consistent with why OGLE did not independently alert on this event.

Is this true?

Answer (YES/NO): NO